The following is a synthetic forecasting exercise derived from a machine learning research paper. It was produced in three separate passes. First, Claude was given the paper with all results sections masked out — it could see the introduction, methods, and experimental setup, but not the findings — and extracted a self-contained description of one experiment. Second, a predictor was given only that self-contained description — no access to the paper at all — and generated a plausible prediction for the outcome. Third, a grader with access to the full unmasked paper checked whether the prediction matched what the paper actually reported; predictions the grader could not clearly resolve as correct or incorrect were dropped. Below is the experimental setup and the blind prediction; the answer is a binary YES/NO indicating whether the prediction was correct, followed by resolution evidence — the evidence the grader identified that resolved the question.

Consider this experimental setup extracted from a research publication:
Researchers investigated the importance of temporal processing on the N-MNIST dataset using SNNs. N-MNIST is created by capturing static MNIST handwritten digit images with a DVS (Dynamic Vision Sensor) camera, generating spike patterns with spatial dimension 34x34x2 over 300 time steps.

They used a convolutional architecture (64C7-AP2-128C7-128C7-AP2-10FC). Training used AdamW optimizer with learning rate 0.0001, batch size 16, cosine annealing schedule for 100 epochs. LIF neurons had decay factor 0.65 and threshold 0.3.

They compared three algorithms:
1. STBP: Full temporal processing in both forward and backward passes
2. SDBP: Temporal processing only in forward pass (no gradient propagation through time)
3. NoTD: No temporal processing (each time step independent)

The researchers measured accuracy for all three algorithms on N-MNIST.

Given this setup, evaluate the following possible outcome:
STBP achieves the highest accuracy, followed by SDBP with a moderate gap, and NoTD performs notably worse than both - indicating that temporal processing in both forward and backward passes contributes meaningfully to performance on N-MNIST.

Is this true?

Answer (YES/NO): NO